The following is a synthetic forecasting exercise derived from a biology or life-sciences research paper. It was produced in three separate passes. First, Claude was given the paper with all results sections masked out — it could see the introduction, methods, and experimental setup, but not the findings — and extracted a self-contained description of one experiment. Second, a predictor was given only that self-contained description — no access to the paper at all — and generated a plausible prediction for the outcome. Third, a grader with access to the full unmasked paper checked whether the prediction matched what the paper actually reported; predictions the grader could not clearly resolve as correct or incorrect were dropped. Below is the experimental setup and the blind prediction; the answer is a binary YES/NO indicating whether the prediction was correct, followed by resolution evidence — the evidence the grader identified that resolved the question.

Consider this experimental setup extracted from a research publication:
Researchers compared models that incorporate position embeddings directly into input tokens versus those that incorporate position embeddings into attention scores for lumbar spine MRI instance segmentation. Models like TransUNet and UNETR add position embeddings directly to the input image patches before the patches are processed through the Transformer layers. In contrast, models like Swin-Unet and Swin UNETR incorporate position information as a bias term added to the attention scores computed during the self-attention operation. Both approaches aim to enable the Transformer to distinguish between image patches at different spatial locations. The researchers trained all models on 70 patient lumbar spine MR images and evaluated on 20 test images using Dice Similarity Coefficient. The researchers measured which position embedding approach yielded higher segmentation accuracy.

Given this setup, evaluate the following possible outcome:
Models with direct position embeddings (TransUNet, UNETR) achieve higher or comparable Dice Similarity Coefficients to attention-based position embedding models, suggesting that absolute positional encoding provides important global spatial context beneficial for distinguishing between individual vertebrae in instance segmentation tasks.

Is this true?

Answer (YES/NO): NO